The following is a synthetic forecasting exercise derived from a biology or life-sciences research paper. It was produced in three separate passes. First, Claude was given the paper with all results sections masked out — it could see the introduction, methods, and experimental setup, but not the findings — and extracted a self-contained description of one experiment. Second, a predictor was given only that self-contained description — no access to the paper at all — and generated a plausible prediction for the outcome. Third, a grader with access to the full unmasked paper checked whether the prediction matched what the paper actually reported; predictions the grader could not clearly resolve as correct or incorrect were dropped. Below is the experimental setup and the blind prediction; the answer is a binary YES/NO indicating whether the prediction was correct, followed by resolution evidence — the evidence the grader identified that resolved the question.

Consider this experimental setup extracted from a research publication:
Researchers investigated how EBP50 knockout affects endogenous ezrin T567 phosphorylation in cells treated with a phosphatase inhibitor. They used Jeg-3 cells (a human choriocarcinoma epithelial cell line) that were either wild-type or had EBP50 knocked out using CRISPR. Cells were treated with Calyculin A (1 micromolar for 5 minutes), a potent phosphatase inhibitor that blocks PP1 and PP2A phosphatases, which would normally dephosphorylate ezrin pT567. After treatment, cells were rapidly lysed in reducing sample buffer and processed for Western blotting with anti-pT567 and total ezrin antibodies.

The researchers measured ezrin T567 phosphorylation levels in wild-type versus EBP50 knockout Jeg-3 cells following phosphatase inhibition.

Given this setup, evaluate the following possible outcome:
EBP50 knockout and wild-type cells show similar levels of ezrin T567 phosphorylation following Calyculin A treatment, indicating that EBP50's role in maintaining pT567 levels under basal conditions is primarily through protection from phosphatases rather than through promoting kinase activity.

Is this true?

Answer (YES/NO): YES